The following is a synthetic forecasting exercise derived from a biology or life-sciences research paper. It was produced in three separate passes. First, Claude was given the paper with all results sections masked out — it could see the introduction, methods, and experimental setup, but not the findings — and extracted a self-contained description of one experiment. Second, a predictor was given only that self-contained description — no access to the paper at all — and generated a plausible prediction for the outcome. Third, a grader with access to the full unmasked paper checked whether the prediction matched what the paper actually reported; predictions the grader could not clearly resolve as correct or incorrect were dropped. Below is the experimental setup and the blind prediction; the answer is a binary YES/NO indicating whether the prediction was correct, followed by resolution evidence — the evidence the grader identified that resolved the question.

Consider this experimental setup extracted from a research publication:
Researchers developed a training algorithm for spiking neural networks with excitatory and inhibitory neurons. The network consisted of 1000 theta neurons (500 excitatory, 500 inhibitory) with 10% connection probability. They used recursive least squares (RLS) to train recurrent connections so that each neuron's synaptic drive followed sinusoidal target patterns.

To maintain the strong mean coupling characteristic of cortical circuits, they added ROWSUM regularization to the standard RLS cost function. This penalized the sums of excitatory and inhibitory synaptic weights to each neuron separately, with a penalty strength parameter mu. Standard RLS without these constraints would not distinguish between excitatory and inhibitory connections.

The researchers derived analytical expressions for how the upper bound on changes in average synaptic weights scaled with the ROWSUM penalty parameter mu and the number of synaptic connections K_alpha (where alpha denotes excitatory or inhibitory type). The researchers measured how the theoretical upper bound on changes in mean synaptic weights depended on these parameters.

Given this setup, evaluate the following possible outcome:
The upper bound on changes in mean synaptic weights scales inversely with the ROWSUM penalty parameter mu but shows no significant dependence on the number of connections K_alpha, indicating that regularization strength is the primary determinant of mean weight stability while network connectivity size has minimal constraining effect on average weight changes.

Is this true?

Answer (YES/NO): NO